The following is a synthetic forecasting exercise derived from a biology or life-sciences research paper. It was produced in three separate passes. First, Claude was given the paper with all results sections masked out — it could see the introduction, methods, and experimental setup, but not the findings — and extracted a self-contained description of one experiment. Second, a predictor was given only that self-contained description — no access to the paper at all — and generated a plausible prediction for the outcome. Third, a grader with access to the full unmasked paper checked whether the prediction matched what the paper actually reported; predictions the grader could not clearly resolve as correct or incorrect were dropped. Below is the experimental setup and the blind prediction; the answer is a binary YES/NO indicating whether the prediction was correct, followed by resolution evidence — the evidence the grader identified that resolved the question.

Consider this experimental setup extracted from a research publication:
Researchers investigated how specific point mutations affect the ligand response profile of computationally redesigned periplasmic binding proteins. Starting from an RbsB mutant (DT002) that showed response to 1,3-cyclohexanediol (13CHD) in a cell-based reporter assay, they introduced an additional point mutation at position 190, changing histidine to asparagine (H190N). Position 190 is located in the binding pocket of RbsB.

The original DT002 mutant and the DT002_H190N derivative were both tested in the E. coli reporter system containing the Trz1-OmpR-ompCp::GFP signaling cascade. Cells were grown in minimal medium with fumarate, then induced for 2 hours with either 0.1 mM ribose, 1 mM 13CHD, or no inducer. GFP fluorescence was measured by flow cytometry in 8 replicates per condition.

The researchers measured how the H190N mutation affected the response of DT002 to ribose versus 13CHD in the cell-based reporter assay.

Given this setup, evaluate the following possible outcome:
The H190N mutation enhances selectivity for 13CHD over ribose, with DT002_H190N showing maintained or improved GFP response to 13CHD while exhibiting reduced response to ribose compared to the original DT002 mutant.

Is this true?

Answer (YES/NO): NO